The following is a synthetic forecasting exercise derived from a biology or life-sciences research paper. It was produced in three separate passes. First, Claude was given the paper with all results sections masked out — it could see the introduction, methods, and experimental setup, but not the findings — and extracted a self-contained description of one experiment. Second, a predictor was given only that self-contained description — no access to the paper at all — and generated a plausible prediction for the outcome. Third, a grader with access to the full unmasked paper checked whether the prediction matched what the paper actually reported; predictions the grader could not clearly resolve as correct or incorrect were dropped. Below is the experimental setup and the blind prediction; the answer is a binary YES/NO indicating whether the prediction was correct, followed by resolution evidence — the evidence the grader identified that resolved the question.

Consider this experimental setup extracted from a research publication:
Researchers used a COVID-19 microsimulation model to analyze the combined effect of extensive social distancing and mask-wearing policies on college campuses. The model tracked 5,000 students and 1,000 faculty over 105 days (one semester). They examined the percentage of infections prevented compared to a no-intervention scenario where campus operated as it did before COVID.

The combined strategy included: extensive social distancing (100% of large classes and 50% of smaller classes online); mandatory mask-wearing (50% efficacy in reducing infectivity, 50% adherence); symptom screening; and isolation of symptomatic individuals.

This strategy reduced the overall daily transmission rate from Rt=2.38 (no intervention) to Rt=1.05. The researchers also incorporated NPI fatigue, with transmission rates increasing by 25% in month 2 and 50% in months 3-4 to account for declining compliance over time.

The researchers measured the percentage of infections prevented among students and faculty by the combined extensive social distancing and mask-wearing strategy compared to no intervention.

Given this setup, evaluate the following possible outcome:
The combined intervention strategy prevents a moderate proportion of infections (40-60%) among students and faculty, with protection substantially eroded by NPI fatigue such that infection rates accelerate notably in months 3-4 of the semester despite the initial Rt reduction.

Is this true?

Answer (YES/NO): NO